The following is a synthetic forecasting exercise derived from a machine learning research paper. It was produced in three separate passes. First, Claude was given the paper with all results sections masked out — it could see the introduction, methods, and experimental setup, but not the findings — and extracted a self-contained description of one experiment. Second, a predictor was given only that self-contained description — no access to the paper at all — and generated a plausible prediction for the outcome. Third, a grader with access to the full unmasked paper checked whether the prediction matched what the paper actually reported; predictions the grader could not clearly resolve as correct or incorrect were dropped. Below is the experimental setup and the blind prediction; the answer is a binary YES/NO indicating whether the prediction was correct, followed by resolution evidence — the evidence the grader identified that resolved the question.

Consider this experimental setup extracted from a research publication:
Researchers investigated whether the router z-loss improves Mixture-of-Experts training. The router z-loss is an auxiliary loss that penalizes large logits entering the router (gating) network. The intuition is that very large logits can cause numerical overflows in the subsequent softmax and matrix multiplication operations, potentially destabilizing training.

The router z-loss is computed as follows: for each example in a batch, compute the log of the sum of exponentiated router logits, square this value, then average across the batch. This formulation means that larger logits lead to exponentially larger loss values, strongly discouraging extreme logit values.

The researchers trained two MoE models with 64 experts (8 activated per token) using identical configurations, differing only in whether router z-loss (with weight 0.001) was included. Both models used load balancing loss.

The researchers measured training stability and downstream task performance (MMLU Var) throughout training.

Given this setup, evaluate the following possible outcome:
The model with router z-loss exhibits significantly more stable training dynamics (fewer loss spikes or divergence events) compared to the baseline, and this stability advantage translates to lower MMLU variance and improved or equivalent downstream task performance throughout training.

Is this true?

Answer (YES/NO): YES